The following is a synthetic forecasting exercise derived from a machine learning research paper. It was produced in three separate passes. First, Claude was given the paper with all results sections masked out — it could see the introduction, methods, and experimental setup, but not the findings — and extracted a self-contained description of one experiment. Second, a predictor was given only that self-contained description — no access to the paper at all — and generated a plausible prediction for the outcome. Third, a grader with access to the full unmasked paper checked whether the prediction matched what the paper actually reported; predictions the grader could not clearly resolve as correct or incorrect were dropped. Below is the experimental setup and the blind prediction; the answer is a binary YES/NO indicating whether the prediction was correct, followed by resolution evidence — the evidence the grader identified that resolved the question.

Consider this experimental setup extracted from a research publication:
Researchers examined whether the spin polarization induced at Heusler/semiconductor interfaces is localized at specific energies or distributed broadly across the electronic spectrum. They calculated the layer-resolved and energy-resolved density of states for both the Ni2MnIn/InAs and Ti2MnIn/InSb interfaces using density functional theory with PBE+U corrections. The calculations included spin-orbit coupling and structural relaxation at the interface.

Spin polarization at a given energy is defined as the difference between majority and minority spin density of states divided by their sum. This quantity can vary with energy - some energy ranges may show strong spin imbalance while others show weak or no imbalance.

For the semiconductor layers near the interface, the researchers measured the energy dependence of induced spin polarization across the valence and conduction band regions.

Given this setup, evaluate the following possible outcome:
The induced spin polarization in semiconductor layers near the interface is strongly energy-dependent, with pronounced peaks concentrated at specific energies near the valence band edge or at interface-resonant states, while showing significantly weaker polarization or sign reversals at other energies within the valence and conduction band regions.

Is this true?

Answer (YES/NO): YES